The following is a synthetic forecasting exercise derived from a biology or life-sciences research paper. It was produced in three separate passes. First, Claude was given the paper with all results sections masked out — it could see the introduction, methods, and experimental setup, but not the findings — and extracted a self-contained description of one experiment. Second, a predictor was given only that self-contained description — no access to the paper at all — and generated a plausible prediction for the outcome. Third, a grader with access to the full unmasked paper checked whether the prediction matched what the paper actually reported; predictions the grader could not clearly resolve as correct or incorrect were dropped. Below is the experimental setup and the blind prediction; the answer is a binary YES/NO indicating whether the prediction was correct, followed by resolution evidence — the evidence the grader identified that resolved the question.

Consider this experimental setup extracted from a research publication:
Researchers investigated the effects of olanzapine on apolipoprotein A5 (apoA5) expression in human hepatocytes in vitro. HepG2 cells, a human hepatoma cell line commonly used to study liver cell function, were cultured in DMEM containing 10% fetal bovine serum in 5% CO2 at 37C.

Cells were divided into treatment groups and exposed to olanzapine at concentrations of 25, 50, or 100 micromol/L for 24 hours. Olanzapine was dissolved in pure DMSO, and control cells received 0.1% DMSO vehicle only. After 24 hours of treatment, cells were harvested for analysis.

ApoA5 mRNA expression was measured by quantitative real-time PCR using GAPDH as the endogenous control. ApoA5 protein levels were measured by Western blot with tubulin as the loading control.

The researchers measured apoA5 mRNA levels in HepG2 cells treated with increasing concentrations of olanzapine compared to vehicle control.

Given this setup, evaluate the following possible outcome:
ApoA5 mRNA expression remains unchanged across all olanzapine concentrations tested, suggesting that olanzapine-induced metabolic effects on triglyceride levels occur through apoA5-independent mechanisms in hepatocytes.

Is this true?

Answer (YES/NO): NO